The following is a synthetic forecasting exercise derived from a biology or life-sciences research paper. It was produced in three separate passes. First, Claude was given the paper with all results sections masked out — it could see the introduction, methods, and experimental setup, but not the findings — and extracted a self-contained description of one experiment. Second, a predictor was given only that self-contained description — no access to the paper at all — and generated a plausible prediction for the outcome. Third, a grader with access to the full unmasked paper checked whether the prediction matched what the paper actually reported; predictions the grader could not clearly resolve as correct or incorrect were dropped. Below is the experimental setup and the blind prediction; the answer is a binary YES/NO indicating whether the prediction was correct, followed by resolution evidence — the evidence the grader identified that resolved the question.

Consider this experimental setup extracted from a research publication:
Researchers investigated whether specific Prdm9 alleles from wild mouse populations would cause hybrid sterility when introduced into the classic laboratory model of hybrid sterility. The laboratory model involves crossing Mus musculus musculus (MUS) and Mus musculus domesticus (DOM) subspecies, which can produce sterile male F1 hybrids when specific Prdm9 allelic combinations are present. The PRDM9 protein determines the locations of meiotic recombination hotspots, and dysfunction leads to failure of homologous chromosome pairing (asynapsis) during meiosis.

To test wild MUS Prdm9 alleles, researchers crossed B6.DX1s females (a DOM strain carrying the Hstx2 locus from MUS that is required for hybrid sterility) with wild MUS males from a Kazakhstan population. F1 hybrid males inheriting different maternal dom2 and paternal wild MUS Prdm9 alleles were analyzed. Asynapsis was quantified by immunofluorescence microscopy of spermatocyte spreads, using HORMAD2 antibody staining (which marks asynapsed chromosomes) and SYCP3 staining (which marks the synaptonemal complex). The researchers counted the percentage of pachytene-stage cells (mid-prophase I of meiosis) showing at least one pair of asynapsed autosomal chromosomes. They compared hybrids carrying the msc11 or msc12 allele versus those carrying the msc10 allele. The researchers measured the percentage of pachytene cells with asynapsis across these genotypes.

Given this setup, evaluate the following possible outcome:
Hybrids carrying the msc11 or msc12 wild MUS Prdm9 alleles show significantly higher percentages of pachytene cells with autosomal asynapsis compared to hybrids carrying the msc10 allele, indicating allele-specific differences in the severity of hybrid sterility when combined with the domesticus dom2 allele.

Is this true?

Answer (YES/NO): YES